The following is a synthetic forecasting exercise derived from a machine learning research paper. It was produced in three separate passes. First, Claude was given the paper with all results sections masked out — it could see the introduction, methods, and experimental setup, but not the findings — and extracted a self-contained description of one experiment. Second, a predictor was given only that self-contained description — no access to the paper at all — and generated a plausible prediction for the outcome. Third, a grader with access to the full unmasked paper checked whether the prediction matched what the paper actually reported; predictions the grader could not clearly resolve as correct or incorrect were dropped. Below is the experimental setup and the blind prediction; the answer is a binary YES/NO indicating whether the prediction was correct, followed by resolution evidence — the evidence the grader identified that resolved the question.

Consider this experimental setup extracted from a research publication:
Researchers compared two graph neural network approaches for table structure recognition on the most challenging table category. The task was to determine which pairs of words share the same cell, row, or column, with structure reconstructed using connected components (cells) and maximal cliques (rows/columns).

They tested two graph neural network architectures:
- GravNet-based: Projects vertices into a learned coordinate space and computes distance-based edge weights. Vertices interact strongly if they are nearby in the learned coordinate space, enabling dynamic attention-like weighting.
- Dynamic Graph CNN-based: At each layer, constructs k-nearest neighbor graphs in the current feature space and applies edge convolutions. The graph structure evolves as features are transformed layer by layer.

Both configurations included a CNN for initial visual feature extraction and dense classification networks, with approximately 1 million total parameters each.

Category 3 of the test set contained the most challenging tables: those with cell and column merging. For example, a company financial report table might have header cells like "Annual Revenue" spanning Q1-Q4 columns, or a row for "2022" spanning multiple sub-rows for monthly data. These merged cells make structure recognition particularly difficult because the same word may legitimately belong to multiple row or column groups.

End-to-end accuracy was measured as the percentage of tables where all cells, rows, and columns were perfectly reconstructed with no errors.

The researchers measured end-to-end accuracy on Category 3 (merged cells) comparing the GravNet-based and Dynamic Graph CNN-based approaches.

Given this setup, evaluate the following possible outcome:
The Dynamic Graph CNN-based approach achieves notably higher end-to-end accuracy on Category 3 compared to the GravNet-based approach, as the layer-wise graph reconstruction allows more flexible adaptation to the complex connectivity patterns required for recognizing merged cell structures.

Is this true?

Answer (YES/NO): YES